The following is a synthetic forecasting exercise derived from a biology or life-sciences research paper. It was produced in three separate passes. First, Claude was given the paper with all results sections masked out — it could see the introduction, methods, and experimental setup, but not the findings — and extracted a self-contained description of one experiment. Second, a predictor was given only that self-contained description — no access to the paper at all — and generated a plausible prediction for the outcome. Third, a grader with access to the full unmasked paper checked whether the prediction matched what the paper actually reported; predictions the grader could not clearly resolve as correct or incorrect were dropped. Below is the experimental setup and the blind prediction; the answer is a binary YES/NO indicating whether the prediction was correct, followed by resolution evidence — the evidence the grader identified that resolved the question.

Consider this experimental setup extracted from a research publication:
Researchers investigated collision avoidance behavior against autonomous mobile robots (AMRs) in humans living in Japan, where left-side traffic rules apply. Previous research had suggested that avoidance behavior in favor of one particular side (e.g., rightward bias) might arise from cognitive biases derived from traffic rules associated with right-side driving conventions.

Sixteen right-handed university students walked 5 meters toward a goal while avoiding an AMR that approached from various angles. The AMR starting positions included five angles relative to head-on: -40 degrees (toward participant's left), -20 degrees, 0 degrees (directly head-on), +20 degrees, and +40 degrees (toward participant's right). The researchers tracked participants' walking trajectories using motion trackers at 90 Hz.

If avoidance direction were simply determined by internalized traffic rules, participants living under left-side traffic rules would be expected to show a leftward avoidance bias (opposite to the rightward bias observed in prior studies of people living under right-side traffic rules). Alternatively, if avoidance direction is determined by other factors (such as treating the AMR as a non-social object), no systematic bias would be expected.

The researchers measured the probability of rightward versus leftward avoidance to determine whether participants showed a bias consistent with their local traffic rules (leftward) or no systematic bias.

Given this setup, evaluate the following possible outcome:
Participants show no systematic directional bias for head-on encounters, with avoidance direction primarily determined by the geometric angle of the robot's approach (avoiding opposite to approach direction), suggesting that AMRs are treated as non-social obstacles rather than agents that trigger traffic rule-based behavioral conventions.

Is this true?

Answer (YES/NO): YES